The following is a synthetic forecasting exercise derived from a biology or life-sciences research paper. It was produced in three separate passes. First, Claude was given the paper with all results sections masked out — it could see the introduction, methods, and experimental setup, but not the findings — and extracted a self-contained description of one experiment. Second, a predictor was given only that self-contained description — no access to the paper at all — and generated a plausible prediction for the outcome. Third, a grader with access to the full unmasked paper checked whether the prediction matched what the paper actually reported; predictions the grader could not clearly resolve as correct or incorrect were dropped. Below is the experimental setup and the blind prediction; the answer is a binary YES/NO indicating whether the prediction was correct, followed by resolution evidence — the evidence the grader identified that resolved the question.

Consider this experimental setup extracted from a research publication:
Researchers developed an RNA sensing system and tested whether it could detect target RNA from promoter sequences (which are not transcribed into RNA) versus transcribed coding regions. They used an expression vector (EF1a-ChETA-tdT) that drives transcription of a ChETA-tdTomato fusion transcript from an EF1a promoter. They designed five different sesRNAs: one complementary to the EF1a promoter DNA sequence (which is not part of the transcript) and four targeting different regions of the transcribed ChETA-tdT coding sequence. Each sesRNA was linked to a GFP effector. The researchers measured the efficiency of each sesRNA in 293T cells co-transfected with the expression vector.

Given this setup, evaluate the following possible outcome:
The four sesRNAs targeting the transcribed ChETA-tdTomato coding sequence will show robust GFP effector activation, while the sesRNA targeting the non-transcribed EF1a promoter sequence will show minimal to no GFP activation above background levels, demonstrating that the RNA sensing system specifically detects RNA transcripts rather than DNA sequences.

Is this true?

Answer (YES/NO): YES